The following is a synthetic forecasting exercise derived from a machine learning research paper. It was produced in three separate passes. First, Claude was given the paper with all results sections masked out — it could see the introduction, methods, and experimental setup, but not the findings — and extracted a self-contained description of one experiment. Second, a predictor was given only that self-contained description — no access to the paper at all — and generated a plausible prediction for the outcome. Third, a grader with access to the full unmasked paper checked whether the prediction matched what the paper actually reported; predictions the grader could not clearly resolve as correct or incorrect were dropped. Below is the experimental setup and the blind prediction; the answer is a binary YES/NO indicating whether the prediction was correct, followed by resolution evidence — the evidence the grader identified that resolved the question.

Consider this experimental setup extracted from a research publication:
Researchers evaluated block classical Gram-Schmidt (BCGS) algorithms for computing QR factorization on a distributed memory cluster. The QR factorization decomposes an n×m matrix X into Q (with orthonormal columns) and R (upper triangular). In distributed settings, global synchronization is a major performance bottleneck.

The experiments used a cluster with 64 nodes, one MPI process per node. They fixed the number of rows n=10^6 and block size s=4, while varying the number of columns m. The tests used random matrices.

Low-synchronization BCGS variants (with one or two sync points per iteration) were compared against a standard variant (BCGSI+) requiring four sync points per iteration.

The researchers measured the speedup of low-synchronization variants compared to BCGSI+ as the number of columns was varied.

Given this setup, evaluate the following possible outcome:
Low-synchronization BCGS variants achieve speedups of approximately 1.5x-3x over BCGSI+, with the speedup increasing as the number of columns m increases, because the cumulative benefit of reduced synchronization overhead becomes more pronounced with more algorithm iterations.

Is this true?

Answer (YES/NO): NO